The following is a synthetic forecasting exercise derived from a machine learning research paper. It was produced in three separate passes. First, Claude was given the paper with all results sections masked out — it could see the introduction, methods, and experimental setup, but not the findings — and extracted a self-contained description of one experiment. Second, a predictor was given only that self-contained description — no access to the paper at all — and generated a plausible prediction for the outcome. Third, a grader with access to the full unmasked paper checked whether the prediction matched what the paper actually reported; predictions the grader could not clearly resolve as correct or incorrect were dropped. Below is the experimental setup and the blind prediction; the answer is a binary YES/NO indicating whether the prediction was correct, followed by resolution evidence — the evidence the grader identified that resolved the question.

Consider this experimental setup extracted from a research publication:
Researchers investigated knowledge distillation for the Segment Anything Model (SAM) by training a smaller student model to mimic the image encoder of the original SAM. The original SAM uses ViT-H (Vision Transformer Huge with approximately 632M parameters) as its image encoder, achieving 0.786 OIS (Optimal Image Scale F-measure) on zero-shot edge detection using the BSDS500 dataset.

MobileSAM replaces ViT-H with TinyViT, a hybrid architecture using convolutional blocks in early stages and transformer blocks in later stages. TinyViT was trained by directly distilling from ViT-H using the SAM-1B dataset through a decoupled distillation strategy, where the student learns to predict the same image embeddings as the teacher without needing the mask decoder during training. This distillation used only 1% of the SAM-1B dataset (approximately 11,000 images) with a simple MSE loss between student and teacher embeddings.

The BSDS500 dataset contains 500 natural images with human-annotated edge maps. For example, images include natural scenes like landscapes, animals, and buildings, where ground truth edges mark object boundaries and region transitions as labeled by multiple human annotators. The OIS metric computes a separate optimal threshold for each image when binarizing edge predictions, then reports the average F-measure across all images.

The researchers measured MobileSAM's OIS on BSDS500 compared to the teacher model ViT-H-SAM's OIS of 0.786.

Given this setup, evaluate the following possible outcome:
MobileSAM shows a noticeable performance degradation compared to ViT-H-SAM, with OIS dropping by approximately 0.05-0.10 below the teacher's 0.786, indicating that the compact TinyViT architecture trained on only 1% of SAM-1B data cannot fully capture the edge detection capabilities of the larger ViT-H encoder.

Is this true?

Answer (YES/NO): NO